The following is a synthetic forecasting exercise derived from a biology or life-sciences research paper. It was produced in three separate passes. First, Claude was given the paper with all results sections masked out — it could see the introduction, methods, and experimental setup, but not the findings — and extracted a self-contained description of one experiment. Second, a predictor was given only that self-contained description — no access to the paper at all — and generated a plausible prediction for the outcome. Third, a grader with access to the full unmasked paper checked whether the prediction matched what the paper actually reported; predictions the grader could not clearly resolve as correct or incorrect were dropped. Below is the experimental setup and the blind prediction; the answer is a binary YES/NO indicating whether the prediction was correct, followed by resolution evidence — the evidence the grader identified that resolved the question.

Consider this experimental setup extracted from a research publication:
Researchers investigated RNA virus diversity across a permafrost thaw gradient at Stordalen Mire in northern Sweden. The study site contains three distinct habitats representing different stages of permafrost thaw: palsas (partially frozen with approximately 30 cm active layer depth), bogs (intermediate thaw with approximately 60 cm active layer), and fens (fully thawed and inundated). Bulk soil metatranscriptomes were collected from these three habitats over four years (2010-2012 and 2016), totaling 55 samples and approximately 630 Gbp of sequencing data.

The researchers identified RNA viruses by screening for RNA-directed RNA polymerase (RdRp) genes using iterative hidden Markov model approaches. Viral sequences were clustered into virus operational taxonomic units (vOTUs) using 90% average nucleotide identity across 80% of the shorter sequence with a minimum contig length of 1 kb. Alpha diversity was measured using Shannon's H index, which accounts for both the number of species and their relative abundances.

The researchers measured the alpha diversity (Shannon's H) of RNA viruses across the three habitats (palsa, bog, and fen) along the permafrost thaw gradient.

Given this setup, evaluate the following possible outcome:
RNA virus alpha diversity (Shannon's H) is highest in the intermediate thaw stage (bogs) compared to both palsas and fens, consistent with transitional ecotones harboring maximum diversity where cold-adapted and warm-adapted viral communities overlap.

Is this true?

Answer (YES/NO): NO